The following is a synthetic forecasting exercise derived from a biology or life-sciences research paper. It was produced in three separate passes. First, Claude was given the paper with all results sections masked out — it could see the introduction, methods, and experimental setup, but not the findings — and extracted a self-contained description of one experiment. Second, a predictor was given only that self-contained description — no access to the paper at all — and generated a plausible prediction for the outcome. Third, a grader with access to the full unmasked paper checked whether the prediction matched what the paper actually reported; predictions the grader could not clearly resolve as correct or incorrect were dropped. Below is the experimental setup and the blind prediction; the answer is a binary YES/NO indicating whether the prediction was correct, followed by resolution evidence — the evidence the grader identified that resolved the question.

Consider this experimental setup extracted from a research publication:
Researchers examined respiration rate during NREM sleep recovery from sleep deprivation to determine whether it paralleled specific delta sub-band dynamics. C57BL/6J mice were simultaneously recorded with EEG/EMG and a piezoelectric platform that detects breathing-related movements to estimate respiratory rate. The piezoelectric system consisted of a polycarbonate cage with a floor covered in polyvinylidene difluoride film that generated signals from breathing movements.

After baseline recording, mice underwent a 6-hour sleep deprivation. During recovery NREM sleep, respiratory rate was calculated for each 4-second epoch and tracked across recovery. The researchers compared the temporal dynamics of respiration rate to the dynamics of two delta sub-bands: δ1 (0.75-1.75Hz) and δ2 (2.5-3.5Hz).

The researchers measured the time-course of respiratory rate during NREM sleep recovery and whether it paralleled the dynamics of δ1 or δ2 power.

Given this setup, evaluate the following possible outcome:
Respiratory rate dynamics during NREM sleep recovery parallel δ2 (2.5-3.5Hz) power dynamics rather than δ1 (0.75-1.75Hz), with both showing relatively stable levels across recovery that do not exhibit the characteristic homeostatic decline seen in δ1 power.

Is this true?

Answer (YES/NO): NO